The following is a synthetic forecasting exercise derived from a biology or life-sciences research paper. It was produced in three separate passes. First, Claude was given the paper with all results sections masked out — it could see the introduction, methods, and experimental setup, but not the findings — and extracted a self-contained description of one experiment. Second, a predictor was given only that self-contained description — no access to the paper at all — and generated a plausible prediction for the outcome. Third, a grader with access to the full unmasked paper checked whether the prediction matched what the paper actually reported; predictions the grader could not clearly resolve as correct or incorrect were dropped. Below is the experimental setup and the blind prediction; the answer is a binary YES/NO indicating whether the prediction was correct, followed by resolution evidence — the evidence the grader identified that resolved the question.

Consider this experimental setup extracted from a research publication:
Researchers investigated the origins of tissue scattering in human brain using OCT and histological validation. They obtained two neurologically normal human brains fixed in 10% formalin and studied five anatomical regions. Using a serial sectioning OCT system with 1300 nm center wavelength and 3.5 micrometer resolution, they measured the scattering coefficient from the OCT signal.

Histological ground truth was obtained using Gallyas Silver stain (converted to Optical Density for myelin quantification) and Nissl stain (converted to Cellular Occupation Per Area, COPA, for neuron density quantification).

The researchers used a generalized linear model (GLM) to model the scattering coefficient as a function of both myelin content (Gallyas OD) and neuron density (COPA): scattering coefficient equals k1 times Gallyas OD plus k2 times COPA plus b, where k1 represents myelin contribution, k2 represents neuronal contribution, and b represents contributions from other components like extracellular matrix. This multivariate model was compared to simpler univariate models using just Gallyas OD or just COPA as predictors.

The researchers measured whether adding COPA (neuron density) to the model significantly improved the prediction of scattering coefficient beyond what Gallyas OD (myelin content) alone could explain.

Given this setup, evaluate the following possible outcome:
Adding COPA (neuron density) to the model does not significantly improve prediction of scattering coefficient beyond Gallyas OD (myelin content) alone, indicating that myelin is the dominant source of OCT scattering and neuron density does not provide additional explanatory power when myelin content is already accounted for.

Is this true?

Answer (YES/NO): NO